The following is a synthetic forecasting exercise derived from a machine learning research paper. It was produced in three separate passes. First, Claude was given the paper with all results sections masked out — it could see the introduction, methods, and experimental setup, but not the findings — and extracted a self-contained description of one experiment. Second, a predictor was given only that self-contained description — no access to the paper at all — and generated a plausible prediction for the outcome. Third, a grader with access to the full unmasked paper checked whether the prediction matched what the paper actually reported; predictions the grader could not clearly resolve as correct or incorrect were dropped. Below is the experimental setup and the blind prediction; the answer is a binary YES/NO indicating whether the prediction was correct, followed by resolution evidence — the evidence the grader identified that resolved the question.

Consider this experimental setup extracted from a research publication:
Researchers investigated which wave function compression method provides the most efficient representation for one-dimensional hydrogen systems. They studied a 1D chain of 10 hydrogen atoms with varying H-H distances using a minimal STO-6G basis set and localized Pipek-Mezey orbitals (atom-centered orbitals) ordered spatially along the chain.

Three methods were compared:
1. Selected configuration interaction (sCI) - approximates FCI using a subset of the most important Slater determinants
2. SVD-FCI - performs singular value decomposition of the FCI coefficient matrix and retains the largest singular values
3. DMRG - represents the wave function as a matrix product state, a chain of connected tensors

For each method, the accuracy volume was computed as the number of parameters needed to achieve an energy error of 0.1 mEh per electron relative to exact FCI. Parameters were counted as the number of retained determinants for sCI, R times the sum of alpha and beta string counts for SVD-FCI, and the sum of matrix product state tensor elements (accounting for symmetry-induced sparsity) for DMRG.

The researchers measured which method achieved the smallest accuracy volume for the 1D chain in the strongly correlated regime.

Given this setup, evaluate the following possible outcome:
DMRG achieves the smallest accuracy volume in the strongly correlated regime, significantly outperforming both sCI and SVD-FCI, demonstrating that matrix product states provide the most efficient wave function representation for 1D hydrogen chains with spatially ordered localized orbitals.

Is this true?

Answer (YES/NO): YES